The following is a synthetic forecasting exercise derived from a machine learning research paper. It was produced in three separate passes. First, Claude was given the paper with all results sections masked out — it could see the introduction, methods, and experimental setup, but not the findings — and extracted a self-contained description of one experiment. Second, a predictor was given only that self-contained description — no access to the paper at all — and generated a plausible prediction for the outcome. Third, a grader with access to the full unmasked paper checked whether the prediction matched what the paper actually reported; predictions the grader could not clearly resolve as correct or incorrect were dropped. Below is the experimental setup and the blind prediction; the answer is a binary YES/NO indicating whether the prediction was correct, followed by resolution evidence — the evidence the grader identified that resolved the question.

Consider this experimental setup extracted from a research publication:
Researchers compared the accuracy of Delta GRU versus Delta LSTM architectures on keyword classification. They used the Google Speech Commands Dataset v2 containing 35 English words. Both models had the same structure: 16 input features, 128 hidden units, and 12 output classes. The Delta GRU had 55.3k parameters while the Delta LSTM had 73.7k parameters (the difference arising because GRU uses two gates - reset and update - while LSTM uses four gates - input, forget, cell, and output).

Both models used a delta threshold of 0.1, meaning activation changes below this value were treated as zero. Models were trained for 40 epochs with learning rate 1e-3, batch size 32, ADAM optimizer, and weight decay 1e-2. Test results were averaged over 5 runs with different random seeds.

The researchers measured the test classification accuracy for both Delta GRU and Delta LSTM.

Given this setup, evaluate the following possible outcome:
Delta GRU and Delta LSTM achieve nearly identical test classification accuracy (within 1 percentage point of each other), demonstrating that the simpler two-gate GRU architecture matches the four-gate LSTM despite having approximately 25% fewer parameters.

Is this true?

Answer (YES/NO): YES